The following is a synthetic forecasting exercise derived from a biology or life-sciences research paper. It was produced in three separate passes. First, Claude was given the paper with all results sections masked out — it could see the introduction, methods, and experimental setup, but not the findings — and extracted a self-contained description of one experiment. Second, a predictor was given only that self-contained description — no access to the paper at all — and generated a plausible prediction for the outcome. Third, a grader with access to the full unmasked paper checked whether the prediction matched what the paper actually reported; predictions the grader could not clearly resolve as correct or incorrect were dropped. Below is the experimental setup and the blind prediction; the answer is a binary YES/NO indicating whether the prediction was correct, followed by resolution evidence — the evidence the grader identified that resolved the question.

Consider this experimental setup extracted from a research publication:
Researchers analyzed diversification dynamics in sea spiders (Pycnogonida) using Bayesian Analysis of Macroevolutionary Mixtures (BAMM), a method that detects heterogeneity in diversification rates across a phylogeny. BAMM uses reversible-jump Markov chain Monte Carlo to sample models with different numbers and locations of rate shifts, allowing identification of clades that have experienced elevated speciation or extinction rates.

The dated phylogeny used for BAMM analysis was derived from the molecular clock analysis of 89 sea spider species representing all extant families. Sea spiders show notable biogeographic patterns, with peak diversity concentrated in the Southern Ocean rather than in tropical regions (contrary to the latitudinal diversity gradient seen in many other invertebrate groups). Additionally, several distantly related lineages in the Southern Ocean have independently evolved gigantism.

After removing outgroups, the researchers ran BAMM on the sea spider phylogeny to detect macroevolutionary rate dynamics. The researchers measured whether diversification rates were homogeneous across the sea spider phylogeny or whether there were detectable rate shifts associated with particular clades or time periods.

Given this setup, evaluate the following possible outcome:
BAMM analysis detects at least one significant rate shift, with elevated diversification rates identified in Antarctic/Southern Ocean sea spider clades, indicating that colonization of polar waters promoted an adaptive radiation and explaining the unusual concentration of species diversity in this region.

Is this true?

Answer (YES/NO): NO